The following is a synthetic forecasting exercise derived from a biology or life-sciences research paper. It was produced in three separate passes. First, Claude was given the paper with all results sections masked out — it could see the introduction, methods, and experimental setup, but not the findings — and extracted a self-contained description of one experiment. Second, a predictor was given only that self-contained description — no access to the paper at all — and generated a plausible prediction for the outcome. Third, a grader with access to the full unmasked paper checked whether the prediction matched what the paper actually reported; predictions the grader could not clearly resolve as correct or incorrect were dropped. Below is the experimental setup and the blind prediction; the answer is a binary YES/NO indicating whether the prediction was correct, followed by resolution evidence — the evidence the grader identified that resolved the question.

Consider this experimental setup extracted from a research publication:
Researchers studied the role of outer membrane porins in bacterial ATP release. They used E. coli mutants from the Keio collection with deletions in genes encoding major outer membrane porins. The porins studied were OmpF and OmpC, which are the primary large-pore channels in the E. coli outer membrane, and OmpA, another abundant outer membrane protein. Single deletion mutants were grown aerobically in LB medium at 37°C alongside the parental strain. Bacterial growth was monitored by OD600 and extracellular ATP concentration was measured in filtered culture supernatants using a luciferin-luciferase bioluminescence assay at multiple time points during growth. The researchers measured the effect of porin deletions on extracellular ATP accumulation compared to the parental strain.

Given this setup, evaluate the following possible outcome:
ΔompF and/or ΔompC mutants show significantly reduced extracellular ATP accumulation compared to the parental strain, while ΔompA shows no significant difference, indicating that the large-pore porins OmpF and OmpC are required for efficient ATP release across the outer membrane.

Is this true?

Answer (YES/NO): NO